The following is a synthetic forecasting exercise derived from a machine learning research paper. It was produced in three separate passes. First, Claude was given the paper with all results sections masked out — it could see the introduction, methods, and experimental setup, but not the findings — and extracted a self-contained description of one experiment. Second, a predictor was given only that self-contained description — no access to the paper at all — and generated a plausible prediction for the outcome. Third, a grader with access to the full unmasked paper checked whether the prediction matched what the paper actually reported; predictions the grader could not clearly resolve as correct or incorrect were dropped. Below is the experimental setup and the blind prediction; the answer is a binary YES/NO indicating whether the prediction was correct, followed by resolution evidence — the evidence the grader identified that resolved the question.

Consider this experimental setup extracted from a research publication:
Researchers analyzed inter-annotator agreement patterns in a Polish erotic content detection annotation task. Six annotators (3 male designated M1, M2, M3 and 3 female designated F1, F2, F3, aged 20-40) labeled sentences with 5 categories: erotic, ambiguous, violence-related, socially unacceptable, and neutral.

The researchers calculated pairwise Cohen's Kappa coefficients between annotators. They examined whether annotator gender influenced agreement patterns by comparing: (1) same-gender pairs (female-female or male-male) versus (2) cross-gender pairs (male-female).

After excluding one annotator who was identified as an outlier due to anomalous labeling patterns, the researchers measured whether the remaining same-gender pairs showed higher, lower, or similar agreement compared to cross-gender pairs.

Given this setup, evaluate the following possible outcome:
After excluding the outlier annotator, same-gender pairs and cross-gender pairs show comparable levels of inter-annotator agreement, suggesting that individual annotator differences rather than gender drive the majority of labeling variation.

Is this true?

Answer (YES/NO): YES